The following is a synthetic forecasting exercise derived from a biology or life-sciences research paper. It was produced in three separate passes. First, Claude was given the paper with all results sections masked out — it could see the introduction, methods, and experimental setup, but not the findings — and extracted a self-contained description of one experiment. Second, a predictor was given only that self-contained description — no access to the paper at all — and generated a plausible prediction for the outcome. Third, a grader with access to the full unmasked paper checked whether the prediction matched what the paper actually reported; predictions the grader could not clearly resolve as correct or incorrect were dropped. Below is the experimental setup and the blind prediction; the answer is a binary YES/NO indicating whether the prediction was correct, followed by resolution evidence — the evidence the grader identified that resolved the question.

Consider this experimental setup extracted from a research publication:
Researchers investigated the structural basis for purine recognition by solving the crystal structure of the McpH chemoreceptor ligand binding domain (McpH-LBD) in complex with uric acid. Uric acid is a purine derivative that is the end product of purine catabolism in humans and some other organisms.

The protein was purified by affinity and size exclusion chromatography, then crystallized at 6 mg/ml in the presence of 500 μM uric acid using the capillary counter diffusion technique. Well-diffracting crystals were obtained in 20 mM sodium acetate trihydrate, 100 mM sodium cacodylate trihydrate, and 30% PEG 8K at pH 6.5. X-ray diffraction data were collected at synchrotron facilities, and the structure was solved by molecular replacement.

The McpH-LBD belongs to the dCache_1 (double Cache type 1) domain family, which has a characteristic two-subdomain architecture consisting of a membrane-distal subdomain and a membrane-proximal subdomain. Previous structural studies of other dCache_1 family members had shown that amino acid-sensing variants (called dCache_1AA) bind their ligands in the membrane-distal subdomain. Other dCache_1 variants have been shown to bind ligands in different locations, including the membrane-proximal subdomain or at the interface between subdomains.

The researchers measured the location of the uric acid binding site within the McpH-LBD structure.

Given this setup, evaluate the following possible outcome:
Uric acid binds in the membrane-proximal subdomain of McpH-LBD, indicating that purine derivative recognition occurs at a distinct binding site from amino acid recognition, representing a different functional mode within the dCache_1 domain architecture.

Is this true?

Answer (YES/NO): NO